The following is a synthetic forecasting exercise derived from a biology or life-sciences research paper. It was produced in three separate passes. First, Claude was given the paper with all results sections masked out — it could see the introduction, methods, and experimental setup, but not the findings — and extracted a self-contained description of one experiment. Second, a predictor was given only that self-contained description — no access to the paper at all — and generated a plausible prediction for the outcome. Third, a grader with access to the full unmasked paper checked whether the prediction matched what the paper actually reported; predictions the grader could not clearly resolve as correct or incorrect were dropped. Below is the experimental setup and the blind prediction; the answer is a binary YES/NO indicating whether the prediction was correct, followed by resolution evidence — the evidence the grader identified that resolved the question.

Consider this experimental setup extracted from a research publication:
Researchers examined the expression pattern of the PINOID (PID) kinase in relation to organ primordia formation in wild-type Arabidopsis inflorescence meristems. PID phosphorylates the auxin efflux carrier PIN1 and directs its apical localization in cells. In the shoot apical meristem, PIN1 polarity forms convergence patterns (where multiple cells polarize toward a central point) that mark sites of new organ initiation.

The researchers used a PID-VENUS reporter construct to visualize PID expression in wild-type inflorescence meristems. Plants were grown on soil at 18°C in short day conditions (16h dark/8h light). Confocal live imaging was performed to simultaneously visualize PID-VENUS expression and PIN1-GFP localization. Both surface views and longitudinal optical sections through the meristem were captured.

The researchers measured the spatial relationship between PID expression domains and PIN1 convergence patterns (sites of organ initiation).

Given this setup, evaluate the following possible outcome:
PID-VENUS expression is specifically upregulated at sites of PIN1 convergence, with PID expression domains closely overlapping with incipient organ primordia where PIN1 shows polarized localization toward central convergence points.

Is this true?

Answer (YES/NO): NO